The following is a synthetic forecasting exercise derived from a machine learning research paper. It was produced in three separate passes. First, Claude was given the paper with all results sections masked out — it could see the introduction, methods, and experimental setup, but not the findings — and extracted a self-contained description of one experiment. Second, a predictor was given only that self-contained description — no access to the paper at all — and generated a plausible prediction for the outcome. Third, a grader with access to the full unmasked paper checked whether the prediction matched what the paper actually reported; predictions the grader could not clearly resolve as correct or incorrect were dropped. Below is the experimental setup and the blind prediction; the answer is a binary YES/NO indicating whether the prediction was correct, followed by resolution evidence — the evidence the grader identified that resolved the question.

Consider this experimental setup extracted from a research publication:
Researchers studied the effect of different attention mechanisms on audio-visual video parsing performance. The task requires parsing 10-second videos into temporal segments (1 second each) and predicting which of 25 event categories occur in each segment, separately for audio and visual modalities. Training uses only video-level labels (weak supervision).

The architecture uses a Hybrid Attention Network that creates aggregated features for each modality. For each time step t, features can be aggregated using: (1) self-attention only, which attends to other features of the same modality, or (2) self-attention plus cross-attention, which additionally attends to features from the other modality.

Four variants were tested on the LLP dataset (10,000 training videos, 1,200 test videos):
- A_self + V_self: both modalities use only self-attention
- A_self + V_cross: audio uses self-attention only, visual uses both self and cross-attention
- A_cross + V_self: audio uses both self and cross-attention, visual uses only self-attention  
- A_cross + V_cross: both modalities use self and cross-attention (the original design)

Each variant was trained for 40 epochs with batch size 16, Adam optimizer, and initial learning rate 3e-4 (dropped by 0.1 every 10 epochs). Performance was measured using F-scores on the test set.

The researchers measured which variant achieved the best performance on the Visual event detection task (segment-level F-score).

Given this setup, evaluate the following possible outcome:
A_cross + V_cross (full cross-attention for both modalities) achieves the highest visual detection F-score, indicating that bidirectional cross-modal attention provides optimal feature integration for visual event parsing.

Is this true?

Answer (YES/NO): NO